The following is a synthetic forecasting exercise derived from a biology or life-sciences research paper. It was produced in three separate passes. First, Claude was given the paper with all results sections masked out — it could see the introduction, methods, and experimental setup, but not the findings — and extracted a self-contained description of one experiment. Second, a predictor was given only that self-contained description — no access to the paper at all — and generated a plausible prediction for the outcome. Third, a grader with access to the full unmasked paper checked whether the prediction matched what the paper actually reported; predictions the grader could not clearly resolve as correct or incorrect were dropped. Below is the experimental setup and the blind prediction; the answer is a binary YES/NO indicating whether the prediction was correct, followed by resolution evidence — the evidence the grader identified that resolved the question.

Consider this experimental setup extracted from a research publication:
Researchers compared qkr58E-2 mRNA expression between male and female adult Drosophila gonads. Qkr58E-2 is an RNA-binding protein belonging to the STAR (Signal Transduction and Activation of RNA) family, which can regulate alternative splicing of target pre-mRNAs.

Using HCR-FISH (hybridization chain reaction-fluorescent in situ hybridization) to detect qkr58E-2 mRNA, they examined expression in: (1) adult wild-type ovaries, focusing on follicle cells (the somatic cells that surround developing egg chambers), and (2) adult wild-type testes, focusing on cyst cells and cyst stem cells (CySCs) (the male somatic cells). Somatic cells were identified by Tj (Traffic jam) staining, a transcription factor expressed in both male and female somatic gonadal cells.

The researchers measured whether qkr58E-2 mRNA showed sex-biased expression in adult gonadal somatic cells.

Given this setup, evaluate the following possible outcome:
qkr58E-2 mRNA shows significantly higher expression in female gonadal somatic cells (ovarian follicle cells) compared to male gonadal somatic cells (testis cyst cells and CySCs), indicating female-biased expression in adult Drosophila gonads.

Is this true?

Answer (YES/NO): YES